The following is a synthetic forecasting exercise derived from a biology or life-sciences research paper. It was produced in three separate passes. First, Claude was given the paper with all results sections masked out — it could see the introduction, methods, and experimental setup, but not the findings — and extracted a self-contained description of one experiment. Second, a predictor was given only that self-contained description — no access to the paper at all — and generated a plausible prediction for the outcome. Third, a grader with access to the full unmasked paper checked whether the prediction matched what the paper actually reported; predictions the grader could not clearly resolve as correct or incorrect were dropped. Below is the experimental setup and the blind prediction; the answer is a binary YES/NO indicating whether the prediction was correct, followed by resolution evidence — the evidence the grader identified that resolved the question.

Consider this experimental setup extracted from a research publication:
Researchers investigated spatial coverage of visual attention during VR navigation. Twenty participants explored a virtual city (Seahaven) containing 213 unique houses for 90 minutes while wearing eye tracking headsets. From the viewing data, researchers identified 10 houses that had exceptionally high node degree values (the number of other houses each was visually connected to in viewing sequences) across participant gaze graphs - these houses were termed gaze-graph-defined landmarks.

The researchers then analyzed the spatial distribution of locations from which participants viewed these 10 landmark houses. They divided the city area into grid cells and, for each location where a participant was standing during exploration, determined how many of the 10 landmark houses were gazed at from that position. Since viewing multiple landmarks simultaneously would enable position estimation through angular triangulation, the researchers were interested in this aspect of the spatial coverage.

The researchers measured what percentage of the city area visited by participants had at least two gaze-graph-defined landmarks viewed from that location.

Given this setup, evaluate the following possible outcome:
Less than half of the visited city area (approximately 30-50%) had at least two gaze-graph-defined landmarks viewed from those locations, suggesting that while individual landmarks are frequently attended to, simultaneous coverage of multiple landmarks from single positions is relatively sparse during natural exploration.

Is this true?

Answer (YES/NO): YES